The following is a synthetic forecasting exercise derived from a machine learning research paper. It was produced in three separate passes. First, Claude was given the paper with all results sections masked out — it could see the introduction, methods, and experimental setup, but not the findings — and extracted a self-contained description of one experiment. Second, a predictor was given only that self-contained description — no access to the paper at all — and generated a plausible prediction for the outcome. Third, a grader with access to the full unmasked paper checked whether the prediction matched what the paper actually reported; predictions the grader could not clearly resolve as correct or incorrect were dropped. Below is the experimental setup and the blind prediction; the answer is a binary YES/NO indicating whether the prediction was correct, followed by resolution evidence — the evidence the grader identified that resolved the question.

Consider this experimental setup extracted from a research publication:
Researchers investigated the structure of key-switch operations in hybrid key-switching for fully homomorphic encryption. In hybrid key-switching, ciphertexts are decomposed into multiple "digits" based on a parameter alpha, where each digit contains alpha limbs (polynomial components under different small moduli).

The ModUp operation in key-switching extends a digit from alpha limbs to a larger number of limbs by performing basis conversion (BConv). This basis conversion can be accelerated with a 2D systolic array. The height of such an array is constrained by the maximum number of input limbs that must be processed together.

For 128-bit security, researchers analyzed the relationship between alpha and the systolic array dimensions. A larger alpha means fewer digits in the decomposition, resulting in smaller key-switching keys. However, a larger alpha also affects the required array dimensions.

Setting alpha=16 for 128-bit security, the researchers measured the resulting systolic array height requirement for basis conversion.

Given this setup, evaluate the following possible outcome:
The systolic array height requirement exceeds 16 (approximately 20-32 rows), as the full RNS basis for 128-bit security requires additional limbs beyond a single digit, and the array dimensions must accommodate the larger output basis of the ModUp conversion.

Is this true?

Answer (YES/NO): NO